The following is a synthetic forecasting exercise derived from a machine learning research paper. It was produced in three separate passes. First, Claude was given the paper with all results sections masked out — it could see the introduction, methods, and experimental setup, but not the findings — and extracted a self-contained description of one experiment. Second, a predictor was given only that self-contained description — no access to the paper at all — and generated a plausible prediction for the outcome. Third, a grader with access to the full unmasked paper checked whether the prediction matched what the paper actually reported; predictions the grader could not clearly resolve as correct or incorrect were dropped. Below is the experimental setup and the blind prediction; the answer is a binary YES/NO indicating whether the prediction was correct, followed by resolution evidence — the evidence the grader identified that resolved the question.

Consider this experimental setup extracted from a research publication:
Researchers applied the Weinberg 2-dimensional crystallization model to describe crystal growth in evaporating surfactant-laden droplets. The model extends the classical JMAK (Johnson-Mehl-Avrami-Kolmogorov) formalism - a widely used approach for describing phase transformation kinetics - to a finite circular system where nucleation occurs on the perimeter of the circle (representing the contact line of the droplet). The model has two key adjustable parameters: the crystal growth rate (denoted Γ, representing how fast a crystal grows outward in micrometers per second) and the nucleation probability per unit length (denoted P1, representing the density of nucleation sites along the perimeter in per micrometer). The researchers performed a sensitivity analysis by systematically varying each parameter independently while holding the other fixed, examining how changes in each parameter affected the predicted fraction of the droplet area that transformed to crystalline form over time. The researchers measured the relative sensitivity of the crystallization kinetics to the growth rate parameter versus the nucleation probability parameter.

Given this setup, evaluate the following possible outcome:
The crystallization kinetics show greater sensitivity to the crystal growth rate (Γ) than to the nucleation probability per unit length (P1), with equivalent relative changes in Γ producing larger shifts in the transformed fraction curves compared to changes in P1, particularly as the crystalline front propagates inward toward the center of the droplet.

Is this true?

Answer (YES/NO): YES